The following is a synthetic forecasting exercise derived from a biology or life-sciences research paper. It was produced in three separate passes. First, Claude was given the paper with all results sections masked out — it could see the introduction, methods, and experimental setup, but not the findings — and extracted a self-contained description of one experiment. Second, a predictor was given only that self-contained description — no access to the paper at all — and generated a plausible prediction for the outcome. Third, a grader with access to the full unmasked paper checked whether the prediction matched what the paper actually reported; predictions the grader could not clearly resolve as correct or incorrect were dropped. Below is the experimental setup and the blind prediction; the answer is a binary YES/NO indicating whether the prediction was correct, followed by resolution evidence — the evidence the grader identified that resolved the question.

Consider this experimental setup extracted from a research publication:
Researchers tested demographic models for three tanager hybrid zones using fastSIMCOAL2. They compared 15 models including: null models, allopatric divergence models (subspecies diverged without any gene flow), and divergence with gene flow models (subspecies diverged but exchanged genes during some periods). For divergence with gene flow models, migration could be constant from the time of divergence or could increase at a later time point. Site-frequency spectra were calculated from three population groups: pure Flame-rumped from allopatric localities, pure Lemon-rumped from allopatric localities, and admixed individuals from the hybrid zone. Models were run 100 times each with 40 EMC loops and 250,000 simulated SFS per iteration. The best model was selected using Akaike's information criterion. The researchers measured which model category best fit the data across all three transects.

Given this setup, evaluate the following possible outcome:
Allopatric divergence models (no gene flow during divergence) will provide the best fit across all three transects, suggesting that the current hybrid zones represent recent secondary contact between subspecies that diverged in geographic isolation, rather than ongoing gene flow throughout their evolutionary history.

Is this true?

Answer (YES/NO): NO